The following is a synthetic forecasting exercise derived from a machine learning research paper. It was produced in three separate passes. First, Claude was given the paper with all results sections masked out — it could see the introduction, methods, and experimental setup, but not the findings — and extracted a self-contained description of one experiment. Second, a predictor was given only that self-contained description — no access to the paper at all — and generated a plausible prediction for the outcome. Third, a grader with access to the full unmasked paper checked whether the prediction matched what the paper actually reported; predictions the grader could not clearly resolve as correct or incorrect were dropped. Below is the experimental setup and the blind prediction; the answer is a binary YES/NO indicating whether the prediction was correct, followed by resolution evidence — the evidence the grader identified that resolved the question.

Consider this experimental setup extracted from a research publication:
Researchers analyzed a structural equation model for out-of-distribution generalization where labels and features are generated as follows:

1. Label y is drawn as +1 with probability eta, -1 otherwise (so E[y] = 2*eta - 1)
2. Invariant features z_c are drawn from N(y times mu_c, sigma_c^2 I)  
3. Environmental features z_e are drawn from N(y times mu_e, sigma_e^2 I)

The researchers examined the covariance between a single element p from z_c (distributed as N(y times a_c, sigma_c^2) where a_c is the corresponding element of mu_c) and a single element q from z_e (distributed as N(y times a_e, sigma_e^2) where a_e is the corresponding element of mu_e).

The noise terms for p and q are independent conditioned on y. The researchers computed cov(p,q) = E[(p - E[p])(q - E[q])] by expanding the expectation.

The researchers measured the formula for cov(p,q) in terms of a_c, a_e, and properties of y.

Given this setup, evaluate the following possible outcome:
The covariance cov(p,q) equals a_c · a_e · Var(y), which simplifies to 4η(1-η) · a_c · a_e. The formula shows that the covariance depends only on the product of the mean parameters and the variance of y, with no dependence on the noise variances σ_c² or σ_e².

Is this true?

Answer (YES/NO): YES